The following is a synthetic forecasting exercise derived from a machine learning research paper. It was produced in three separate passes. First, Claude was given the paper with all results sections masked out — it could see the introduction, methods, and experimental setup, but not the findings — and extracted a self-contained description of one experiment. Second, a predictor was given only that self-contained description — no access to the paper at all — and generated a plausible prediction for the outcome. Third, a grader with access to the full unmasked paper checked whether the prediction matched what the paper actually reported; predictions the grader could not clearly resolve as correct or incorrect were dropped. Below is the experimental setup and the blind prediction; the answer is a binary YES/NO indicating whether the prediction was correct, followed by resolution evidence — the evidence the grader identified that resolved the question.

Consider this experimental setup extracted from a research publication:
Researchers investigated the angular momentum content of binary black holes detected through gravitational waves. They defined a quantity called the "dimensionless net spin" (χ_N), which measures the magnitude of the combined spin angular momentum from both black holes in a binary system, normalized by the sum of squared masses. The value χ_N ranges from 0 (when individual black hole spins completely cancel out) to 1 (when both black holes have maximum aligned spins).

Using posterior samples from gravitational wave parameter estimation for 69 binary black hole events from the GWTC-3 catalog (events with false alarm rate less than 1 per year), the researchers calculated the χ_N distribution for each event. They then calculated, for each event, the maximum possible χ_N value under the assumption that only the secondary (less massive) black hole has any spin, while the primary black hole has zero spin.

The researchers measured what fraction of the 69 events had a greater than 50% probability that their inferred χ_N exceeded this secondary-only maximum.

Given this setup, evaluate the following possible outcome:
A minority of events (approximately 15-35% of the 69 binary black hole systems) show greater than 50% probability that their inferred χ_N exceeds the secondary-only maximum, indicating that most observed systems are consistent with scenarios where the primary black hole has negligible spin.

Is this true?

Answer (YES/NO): NO